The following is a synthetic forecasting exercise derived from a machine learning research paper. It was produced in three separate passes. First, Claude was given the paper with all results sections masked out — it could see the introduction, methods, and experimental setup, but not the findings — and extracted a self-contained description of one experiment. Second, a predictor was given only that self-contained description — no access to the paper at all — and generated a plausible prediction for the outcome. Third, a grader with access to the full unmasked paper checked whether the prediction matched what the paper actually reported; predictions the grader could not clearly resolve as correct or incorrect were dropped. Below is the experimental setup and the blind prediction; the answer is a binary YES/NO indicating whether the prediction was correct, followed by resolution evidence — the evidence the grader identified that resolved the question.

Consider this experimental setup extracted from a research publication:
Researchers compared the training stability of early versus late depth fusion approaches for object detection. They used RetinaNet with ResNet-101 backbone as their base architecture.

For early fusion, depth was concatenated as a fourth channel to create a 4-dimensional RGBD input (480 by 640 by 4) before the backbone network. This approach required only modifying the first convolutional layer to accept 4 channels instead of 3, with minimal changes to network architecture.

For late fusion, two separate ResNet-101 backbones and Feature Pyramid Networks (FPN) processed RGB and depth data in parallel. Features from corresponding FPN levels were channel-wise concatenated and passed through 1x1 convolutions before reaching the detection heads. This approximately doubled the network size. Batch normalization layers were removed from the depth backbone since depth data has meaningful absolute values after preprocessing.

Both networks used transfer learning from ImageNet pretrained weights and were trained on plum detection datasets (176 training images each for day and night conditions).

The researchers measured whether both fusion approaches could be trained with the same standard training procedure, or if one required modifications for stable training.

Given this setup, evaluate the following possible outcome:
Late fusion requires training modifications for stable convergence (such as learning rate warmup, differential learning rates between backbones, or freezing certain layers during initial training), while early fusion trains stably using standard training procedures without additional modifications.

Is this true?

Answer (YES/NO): YES